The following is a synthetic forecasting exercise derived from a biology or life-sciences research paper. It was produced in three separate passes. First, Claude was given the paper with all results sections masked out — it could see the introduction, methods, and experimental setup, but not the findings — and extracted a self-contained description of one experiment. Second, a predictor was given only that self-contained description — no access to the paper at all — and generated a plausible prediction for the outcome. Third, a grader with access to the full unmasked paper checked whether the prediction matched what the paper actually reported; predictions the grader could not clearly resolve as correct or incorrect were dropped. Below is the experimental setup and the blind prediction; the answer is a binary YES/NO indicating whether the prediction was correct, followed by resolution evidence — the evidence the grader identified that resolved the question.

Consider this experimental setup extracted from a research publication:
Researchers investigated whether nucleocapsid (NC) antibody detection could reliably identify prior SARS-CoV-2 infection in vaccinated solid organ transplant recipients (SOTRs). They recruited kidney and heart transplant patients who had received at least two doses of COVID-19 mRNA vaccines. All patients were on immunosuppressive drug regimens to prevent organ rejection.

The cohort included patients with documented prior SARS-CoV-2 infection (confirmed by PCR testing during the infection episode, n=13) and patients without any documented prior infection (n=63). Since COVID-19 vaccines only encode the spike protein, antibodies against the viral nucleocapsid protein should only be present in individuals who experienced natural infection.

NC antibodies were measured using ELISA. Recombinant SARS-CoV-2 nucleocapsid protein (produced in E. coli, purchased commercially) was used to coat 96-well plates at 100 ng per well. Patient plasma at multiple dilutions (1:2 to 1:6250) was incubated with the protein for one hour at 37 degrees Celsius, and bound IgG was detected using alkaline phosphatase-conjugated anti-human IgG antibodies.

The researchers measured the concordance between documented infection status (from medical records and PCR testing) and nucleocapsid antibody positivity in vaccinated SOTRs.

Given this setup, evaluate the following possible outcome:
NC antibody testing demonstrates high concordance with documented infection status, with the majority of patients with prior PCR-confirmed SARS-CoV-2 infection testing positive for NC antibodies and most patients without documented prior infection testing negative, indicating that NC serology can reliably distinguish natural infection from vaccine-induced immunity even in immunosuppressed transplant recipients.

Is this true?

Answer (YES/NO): YES